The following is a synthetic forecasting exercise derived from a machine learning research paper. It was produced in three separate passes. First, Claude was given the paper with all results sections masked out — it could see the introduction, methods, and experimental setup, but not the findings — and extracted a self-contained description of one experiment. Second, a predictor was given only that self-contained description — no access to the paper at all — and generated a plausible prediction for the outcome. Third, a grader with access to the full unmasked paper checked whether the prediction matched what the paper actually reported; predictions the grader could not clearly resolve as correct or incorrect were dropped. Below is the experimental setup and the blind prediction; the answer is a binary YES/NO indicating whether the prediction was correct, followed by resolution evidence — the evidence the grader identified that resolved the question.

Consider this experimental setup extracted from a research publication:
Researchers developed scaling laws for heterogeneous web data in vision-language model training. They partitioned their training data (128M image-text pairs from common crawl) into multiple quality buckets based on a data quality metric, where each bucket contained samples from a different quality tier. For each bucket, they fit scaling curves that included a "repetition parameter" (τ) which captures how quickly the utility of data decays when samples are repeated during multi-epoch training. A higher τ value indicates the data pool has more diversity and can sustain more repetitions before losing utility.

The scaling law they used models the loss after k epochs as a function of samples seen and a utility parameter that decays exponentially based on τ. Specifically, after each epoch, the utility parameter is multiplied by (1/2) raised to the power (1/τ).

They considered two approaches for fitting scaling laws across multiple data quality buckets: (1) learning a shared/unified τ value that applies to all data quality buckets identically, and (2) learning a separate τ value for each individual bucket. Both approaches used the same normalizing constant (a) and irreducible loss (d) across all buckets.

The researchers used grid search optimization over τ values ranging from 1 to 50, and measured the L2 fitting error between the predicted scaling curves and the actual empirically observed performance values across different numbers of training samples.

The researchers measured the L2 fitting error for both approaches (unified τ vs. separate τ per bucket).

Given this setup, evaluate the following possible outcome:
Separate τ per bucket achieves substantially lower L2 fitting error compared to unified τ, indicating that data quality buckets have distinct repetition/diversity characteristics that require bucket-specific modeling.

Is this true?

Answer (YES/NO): YES